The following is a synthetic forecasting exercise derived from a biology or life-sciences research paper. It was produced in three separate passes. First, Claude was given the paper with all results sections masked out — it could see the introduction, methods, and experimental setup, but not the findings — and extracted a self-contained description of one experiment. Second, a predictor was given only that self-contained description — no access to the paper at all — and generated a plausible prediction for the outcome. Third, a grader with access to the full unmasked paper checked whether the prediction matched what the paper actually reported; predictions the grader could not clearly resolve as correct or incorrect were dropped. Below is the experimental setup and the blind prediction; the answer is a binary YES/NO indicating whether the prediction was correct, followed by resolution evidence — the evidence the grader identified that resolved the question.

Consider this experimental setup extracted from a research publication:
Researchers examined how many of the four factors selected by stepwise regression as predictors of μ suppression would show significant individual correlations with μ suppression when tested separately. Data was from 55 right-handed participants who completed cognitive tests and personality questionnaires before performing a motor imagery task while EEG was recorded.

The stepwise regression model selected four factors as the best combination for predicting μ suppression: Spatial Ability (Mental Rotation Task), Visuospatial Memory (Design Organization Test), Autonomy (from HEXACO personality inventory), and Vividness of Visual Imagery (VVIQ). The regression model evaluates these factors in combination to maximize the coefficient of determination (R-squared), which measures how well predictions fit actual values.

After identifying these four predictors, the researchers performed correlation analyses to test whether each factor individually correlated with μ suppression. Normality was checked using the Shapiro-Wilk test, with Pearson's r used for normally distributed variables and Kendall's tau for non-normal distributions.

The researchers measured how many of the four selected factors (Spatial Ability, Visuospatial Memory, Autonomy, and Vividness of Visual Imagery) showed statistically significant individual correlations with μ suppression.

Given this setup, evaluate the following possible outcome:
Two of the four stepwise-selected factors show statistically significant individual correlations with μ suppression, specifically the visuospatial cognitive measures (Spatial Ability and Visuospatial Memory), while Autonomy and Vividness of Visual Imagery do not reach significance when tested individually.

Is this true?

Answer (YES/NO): NO